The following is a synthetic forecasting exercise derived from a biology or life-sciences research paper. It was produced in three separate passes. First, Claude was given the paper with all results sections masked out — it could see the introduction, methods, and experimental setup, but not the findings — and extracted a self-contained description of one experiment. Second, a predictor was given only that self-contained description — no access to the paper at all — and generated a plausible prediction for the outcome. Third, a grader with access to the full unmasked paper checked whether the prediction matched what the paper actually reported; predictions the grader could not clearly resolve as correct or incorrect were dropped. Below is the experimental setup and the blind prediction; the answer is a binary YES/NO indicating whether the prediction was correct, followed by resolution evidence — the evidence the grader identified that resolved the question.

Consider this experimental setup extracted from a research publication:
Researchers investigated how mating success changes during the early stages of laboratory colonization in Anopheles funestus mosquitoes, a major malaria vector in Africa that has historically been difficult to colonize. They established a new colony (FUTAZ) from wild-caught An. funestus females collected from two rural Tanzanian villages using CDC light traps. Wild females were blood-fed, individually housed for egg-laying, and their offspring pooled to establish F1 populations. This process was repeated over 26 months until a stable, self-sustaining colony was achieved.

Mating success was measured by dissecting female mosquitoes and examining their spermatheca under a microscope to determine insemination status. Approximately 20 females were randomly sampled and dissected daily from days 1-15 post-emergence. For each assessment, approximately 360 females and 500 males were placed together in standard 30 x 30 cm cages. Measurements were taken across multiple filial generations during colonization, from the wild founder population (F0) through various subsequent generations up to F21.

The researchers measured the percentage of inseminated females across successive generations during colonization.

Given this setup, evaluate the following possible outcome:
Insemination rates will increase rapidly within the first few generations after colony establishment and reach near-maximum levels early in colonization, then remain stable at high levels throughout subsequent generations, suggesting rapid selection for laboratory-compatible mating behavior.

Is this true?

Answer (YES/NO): NO